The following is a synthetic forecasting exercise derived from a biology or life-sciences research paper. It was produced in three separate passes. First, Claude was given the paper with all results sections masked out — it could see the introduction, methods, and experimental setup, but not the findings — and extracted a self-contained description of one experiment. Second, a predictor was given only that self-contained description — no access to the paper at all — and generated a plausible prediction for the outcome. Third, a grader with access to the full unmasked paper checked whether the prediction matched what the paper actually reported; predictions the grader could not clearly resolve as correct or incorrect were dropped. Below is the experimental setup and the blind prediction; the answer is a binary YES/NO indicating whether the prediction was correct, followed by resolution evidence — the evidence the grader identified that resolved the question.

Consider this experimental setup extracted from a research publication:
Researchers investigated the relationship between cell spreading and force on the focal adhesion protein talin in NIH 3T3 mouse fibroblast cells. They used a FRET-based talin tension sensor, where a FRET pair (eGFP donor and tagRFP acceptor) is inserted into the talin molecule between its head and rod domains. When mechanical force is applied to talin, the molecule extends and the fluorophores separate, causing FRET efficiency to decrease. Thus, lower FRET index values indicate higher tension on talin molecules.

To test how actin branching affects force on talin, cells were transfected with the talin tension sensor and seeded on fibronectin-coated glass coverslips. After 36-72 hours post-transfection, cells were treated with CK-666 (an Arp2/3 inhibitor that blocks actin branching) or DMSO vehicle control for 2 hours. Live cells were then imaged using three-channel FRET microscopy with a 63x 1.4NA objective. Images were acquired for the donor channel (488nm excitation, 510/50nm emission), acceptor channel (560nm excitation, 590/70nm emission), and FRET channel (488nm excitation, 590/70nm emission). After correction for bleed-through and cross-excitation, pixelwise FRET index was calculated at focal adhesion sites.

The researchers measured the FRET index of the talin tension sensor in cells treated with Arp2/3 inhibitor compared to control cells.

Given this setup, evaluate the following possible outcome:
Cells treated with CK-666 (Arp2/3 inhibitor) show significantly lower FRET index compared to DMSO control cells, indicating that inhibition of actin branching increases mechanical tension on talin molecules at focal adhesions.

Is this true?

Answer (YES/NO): NO